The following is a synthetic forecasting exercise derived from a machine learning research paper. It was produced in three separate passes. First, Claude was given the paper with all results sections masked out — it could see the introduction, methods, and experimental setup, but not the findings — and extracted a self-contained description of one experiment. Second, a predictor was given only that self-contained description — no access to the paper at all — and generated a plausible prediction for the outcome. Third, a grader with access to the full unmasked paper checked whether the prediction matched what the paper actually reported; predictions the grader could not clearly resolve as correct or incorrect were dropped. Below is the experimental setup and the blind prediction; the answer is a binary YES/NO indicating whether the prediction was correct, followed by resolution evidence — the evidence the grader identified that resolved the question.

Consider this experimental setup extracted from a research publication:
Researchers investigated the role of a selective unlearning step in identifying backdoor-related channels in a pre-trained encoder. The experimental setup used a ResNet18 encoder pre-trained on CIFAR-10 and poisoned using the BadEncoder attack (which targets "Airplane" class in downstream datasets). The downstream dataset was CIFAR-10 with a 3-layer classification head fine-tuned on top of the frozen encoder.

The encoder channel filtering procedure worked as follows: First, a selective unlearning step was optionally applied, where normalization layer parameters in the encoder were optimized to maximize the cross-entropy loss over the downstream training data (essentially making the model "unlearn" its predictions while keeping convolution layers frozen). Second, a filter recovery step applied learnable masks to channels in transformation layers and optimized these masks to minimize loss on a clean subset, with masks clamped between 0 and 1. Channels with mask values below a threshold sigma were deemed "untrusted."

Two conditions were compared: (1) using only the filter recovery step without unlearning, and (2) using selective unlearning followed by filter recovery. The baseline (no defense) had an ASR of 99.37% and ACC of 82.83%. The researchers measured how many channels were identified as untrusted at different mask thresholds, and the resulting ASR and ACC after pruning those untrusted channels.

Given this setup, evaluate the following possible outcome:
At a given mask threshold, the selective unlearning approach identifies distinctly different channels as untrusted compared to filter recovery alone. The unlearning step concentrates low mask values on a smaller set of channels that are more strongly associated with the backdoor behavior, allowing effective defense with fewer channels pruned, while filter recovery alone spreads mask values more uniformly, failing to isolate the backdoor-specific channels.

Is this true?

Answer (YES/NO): YES